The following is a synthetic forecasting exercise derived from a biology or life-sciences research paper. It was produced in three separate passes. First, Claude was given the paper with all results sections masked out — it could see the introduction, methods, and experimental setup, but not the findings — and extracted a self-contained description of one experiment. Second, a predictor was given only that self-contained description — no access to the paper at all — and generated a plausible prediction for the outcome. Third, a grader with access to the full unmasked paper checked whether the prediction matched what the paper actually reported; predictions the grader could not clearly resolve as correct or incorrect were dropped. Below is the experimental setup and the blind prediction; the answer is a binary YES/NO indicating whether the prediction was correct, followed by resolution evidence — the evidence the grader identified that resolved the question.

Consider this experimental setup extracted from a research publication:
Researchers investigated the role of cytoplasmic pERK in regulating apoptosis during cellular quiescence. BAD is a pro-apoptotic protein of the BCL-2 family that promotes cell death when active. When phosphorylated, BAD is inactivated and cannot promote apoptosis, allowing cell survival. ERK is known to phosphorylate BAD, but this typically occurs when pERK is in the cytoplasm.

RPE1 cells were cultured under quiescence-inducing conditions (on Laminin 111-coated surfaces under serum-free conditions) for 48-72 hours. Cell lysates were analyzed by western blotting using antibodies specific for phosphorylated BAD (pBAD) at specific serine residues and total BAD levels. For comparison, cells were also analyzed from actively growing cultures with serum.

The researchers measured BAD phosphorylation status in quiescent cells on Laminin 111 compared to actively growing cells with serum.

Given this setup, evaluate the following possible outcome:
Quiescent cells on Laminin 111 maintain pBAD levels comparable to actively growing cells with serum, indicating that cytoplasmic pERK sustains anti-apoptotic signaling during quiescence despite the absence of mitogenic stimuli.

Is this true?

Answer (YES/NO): NO